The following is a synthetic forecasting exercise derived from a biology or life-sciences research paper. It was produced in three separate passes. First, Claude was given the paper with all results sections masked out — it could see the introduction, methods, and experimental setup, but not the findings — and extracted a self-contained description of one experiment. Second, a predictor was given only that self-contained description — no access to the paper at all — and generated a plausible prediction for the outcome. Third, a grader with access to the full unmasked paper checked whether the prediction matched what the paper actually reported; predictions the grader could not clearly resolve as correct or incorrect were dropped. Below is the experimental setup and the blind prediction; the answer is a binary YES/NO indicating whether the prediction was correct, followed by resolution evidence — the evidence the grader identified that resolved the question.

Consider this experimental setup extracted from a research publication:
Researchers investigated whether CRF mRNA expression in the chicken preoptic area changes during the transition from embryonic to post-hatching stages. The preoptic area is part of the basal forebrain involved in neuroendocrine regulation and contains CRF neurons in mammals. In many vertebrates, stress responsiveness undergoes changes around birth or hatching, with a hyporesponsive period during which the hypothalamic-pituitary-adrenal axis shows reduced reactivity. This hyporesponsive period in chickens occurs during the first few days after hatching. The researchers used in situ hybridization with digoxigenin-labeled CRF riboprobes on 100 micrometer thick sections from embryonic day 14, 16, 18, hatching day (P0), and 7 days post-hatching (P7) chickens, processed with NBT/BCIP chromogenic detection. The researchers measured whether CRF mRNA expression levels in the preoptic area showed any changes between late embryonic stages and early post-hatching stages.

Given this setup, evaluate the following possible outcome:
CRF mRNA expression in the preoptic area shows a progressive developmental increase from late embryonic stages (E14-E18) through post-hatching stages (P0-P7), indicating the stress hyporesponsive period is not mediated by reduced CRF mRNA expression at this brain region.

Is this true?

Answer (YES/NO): YES